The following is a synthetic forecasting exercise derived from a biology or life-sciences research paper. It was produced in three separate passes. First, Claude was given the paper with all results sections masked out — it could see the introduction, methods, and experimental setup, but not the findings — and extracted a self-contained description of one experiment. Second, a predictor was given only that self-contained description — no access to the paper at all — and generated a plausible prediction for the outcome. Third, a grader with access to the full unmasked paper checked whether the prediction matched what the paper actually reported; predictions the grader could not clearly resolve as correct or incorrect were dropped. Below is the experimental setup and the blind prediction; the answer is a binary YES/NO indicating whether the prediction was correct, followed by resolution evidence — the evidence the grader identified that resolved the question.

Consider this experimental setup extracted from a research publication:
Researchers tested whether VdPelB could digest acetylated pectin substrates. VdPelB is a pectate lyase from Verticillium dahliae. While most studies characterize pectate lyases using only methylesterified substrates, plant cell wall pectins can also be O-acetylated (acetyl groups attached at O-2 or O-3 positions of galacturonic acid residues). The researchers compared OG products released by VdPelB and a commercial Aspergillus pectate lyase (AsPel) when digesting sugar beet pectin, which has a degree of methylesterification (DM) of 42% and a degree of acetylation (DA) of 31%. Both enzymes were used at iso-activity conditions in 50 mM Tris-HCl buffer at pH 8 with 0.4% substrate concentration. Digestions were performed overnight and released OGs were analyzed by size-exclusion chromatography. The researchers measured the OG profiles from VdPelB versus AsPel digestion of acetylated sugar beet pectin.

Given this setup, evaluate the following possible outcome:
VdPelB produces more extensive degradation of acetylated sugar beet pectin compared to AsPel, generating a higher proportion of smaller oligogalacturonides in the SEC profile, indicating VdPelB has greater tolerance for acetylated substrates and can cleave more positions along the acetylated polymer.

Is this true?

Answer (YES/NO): YES